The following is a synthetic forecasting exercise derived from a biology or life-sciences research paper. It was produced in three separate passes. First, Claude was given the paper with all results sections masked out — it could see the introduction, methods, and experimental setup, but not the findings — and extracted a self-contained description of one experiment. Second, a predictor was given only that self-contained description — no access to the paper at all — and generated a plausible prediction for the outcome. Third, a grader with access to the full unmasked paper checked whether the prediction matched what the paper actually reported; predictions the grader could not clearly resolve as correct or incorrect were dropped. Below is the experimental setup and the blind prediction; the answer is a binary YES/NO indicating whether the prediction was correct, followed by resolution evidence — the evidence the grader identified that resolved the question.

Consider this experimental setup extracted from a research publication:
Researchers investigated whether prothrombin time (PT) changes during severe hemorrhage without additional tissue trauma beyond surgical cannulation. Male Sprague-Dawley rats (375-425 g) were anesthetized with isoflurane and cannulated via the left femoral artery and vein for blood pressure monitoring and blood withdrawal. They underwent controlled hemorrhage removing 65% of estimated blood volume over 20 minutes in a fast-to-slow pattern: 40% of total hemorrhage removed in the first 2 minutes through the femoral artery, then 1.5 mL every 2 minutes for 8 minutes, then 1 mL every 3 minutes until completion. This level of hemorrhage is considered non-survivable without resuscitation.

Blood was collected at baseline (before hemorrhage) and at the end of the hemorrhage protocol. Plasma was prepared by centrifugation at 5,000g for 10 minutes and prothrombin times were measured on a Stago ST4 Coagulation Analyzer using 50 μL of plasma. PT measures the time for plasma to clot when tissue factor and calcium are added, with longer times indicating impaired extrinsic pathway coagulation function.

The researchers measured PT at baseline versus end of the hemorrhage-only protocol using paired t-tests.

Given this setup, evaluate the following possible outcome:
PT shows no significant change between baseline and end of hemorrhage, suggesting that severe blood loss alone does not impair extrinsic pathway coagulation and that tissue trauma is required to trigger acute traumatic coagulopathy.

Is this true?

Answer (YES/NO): NO